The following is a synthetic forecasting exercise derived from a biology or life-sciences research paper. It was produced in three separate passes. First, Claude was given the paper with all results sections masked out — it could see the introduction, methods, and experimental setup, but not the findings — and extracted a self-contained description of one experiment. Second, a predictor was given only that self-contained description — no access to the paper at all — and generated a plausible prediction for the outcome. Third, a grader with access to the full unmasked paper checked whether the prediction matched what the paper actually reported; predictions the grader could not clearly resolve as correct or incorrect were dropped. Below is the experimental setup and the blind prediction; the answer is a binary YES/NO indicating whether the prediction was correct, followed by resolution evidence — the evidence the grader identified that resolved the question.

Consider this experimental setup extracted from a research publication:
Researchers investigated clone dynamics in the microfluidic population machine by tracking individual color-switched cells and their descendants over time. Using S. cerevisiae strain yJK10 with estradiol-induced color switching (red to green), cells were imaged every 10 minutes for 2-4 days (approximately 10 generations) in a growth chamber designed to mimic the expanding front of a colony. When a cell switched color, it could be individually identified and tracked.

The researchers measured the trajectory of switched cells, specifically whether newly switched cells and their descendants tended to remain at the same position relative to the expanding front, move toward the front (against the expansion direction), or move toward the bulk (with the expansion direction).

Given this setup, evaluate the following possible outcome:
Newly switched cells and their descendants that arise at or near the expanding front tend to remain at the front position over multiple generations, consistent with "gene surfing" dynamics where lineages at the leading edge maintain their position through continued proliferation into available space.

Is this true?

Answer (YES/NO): NO